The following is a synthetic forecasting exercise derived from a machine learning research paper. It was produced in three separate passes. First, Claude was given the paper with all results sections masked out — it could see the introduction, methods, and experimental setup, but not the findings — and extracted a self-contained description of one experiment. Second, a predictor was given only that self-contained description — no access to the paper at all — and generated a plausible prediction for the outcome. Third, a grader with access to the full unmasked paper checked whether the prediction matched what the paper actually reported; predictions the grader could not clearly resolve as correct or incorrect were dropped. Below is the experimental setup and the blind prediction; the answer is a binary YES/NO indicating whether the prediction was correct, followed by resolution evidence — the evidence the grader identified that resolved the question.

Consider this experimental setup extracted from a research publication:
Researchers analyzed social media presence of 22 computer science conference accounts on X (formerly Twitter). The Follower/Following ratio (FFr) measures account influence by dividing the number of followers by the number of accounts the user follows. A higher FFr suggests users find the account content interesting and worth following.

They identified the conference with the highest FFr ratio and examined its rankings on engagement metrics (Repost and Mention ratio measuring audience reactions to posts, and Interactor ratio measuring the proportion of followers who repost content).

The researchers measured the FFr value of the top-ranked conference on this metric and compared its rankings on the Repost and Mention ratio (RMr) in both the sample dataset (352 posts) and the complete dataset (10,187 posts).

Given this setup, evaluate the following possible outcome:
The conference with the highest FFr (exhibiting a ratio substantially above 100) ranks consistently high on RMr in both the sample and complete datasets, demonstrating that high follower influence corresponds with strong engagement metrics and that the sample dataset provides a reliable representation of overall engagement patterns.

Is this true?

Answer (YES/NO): NO